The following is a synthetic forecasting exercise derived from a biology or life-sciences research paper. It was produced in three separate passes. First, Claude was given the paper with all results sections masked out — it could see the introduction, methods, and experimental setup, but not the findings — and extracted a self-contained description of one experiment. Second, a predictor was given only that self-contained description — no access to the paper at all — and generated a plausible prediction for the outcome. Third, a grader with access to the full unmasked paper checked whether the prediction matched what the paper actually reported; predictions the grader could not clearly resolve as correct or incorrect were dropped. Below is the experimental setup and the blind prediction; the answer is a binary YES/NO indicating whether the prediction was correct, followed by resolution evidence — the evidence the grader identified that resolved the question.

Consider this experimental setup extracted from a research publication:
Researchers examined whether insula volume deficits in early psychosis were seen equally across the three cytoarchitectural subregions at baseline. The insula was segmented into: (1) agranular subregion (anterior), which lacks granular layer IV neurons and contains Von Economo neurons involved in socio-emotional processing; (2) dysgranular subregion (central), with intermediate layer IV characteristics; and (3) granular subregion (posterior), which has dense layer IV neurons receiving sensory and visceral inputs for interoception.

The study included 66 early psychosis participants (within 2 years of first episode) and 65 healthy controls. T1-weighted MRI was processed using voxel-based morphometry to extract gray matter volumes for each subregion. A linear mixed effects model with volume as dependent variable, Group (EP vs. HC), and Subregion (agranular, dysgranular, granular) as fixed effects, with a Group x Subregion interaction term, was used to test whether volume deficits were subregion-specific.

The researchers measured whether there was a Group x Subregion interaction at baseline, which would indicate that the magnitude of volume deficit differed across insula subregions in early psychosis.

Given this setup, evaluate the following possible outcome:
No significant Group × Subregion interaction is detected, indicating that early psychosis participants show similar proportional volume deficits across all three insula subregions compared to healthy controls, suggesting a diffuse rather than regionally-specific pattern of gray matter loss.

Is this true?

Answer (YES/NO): YES